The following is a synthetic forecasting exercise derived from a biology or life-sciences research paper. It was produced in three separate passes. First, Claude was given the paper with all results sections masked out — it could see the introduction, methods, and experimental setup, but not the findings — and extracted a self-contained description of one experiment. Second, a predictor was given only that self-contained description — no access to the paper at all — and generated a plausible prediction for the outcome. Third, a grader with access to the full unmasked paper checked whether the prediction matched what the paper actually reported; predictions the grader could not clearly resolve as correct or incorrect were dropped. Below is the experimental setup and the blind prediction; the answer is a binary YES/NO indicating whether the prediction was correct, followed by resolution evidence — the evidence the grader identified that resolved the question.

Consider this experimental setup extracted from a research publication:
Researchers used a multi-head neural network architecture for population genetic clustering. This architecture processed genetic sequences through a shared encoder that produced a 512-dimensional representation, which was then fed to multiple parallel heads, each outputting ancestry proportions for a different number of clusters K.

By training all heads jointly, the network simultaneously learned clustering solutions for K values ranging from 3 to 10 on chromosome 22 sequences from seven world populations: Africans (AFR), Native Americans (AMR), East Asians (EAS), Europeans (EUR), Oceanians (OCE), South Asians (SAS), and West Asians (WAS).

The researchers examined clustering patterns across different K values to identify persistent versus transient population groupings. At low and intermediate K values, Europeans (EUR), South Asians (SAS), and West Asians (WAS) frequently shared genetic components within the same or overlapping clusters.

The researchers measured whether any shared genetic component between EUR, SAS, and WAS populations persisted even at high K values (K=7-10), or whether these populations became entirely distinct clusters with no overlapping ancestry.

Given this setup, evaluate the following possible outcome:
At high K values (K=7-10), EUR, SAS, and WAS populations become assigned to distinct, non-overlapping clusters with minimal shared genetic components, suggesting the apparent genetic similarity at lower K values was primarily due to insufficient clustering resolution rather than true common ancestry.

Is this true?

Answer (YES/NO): NO